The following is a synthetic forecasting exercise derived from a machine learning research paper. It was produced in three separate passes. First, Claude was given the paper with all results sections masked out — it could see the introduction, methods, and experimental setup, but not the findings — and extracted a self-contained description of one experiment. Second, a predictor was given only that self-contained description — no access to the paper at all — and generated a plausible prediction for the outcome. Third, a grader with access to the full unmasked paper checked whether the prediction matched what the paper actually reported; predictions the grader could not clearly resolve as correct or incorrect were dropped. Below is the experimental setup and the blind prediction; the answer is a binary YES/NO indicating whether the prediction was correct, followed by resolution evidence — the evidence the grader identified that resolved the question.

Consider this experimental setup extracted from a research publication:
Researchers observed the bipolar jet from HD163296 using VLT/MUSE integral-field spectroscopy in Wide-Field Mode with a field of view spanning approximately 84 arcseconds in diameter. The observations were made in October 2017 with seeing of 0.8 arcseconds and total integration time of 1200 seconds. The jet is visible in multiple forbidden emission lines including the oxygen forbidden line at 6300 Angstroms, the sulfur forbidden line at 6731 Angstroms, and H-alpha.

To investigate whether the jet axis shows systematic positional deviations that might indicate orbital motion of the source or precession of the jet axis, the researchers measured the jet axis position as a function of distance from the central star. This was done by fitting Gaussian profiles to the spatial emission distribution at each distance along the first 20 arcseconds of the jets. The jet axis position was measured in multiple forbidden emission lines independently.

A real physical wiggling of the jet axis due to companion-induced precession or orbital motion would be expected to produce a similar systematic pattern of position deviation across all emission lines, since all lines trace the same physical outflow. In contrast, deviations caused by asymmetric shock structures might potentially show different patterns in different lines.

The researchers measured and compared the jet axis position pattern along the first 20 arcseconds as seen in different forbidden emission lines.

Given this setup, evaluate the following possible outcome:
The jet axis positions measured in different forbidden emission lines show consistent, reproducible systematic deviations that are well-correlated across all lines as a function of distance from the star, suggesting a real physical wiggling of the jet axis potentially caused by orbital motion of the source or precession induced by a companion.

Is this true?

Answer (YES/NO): NO